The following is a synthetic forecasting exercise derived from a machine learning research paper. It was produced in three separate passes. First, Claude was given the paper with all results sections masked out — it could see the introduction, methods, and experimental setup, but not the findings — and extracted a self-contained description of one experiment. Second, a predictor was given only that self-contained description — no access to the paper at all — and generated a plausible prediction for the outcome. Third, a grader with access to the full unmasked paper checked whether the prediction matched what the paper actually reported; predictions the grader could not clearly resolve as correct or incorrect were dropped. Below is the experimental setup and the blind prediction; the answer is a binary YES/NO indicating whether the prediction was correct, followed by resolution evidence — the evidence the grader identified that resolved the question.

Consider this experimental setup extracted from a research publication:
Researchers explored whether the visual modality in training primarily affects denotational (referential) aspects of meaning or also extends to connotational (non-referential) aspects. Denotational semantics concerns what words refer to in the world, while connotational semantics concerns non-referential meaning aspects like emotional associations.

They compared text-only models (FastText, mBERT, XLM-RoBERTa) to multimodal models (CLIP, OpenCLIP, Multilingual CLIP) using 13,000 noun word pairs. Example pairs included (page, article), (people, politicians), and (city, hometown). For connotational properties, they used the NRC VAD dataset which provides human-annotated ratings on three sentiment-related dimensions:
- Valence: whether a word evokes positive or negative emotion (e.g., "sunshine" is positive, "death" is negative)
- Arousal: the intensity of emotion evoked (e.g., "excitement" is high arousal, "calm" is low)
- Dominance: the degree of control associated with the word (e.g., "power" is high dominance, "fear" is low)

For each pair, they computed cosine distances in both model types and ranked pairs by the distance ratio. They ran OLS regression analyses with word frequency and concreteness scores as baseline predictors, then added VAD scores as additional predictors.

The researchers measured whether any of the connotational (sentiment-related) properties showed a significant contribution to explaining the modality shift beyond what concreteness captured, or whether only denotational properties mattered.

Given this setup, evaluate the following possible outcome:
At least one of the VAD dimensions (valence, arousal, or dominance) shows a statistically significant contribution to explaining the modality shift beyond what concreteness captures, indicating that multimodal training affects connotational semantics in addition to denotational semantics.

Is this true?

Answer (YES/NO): YES